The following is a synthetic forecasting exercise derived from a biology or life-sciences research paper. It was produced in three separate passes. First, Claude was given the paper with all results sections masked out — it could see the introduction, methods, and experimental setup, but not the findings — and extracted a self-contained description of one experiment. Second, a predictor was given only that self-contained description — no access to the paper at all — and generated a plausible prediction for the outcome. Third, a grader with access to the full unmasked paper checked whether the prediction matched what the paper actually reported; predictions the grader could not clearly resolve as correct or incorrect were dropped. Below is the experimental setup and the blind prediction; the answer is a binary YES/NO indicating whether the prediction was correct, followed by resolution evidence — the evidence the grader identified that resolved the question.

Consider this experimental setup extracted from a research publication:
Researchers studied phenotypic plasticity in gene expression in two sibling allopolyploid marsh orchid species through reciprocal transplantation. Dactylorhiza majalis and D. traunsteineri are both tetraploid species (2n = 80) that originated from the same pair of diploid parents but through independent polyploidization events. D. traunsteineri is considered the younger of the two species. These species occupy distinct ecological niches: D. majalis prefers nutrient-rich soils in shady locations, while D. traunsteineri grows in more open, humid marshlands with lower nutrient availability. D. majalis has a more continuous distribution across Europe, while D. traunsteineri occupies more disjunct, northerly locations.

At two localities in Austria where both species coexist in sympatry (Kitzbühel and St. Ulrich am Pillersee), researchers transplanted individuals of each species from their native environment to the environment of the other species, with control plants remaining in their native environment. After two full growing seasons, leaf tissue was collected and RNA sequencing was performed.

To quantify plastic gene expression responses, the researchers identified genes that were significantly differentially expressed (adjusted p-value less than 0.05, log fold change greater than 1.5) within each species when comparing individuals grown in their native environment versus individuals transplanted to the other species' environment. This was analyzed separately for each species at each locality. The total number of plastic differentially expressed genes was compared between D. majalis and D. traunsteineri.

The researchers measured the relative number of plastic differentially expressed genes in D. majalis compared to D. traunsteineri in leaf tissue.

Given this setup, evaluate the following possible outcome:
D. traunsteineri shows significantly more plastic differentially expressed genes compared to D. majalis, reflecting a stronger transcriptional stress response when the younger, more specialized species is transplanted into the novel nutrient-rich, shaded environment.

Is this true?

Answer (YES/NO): YES